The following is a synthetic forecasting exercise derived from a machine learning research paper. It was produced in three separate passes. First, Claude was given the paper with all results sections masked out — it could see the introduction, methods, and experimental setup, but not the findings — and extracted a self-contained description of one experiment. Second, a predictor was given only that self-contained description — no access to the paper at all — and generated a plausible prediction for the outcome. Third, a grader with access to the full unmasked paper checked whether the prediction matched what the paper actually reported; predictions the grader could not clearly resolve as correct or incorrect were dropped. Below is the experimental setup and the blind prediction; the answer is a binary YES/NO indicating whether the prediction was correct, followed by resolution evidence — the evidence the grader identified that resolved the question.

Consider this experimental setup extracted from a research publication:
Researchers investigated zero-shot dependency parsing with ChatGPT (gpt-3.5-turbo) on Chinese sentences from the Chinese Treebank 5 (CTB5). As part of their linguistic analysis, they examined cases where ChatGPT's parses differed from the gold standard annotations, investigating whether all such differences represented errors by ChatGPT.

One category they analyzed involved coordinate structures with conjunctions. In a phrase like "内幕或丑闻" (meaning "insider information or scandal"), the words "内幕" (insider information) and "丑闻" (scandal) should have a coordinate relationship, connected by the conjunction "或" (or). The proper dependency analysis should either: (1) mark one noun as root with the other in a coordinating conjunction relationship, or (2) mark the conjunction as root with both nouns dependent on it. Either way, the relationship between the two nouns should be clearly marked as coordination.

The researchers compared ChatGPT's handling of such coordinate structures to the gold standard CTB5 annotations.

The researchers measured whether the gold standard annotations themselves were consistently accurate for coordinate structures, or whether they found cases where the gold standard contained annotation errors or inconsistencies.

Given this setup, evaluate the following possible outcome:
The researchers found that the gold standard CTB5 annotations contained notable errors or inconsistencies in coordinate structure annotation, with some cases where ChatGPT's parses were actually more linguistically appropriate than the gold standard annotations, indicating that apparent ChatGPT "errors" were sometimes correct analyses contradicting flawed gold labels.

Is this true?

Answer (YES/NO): YES